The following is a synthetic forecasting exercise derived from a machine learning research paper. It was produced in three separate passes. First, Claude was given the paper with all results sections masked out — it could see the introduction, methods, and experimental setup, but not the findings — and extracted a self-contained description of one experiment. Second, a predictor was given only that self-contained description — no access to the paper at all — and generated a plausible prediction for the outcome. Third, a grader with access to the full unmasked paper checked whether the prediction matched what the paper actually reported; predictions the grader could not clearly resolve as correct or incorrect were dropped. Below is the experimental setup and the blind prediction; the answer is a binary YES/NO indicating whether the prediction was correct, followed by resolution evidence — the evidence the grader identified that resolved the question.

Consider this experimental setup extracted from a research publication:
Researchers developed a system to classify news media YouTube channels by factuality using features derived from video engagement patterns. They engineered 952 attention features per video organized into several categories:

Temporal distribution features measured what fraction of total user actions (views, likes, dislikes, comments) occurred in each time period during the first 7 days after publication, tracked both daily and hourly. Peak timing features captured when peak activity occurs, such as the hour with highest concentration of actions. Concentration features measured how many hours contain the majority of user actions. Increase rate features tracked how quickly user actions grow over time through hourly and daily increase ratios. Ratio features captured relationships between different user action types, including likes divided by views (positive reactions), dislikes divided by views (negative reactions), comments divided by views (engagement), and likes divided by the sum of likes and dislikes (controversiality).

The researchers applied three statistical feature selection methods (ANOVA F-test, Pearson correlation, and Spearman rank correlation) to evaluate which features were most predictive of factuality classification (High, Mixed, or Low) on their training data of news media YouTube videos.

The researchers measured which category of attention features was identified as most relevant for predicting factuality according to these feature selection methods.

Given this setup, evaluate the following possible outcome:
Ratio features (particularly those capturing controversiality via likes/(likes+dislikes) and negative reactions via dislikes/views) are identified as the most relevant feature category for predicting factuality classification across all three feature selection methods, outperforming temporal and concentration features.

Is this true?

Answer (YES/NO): NO